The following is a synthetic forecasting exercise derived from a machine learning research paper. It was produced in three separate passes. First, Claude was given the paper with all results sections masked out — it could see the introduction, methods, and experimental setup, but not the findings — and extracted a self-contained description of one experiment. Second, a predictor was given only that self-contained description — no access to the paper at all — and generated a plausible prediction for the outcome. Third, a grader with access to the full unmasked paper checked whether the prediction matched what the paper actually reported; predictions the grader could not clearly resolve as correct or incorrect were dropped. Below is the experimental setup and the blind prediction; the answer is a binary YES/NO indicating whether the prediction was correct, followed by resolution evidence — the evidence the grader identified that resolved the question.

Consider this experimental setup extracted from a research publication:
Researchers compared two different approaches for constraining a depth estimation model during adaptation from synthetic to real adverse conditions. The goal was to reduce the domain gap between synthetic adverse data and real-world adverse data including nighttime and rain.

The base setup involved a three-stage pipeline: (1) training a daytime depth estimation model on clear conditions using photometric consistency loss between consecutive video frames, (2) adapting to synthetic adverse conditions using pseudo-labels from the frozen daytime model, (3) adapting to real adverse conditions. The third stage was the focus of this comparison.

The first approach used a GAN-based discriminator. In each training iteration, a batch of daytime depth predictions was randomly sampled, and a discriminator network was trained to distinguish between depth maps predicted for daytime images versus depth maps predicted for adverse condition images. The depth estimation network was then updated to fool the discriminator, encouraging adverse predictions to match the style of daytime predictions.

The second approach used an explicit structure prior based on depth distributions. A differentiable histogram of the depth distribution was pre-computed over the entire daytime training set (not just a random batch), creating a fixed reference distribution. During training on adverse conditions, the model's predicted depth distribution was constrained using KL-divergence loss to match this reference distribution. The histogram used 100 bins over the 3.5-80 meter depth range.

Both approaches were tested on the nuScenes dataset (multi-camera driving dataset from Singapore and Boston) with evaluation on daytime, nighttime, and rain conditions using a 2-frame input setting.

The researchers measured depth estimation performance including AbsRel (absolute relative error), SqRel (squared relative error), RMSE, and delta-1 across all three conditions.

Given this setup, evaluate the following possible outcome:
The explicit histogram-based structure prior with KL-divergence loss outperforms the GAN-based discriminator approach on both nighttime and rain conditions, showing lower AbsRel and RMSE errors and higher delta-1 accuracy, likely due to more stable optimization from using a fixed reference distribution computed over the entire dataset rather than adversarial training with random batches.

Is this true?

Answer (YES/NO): YES